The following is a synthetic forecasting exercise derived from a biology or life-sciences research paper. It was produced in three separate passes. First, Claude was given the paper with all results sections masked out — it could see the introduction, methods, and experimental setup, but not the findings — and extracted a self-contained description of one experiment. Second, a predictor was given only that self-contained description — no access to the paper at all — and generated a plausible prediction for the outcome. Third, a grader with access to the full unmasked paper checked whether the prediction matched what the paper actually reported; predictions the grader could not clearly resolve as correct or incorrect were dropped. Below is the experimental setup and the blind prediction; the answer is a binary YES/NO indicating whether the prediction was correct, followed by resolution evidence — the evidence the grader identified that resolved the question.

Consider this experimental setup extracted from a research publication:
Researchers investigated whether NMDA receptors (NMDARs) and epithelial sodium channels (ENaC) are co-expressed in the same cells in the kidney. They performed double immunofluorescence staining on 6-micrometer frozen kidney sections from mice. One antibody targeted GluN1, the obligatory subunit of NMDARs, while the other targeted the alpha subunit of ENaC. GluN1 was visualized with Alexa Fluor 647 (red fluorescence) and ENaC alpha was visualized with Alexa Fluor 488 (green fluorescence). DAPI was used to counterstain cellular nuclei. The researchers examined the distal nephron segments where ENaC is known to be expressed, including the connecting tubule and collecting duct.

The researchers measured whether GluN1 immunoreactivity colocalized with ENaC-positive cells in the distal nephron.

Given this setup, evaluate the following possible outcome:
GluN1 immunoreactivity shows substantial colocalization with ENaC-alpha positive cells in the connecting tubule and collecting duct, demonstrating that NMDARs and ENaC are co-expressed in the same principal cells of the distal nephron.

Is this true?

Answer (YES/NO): YES